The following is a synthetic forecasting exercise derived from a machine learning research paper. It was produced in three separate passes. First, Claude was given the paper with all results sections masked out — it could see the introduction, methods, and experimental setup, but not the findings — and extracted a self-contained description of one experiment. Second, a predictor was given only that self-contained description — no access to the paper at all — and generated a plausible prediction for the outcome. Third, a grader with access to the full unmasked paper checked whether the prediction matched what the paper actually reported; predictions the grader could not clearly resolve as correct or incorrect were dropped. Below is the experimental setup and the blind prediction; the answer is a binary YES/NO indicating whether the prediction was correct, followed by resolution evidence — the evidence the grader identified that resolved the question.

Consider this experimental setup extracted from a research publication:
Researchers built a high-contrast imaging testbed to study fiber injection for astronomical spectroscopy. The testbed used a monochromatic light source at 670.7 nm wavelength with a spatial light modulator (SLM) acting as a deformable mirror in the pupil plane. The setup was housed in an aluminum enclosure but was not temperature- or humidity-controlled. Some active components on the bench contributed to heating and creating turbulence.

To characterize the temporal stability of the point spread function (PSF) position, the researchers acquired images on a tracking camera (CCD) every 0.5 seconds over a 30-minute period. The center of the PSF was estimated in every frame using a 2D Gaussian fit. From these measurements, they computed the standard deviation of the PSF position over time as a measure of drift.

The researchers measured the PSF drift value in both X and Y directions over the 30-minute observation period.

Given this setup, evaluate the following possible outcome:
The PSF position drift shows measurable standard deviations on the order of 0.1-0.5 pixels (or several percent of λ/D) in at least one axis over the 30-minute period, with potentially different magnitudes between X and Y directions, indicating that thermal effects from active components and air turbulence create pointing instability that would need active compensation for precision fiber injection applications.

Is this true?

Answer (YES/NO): NO